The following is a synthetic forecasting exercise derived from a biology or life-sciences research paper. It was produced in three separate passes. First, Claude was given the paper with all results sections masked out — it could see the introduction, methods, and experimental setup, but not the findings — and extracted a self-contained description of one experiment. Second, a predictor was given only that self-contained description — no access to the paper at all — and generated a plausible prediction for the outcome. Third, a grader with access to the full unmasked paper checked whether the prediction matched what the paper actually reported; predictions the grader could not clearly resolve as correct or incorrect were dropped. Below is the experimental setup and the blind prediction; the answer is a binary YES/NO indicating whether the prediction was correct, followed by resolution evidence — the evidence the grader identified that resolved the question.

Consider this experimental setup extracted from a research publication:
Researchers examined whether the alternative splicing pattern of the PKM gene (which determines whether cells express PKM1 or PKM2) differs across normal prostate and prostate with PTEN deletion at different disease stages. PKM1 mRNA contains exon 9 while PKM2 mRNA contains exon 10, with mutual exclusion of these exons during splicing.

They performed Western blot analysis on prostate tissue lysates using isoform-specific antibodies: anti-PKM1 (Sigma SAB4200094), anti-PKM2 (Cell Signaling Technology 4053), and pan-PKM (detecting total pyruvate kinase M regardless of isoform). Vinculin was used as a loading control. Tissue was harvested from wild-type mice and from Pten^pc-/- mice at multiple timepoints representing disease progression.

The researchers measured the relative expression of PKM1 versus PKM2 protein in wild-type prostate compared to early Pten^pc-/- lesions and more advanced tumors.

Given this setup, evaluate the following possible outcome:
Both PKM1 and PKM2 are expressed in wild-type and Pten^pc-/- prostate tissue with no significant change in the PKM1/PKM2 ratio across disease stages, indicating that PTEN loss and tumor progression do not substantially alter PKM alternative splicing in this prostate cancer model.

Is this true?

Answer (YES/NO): NO